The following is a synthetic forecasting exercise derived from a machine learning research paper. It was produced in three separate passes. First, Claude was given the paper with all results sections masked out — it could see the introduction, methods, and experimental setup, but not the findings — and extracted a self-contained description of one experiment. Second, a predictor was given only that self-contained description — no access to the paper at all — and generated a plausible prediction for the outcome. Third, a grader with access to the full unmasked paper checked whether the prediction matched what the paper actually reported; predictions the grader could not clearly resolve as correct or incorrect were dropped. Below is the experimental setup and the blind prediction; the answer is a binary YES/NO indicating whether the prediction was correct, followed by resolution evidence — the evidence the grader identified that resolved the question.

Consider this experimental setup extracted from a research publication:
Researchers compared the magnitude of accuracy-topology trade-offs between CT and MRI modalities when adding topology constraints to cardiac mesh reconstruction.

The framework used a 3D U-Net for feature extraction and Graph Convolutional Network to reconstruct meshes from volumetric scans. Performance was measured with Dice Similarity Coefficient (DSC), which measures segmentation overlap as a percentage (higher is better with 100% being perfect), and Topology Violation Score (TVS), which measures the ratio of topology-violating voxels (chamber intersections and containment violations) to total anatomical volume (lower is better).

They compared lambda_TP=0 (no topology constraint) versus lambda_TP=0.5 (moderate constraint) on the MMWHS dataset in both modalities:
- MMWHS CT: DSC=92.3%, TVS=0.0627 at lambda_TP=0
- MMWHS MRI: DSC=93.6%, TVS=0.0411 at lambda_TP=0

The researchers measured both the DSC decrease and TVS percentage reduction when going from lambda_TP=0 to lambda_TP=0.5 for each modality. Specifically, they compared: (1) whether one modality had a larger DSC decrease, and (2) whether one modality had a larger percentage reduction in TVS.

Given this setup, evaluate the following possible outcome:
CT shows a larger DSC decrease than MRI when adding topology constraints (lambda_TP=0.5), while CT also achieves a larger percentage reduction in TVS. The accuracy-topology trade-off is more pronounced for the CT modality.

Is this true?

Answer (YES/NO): NO